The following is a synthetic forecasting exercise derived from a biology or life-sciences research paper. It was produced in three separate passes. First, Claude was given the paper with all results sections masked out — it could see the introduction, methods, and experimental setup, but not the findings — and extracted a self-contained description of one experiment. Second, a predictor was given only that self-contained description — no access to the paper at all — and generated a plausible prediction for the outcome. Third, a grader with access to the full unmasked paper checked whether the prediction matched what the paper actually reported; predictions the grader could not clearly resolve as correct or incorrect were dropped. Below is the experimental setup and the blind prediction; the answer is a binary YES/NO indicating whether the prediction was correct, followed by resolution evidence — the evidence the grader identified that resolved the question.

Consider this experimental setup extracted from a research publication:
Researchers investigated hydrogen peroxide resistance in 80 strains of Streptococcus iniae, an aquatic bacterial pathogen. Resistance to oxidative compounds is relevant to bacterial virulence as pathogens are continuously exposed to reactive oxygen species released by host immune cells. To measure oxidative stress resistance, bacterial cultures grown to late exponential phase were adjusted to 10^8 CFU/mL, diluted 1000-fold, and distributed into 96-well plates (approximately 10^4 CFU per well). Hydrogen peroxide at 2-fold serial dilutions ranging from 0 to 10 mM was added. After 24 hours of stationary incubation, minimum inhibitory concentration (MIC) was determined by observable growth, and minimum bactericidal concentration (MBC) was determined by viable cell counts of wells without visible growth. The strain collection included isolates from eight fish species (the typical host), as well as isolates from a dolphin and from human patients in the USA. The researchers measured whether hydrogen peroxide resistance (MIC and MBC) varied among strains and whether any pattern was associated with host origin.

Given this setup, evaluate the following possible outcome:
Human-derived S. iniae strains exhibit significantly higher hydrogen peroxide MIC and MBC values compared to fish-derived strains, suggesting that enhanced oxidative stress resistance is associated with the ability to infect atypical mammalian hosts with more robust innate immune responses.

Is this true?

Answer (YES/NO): NO